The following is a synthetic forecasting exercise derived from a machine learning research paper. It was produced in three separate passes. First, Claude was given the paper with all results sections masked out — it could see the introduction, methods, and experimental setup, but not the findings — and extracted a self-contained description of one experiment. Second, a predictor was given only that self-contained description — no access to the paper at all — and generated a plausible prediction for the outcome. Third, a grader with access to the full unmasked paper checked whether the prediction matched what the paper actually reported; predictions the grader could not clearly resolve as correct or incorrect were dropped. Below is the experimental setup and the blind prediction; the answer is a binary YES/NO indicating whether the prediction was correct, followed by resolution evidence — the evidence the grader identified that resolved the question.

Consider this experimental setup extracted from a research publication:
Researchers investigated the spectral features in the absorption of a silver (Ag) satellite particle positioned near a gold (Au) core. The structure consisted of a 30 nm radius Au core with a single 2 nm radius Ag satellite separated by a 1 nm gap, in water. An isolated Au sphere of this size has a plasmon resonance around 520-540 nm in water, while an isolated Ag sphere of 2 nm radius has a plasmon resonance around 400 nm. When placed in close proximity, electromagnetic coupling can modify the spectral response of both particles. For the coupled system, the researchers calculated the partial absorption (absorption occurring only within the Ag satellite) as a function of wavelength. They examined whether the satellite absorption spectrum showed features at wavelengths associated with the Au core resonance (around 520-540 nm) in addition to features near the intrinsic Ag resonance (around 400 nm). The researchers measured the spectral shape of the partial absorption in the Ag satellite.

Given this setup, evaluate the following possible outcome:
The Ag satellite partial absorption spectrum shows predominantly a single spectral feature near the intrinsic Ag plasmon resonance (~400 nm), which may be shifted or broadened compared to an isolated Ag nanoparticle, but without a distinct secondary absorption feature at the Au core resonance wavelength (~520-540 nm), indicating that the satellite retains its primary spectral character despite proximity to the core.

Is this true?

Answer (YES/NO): NO